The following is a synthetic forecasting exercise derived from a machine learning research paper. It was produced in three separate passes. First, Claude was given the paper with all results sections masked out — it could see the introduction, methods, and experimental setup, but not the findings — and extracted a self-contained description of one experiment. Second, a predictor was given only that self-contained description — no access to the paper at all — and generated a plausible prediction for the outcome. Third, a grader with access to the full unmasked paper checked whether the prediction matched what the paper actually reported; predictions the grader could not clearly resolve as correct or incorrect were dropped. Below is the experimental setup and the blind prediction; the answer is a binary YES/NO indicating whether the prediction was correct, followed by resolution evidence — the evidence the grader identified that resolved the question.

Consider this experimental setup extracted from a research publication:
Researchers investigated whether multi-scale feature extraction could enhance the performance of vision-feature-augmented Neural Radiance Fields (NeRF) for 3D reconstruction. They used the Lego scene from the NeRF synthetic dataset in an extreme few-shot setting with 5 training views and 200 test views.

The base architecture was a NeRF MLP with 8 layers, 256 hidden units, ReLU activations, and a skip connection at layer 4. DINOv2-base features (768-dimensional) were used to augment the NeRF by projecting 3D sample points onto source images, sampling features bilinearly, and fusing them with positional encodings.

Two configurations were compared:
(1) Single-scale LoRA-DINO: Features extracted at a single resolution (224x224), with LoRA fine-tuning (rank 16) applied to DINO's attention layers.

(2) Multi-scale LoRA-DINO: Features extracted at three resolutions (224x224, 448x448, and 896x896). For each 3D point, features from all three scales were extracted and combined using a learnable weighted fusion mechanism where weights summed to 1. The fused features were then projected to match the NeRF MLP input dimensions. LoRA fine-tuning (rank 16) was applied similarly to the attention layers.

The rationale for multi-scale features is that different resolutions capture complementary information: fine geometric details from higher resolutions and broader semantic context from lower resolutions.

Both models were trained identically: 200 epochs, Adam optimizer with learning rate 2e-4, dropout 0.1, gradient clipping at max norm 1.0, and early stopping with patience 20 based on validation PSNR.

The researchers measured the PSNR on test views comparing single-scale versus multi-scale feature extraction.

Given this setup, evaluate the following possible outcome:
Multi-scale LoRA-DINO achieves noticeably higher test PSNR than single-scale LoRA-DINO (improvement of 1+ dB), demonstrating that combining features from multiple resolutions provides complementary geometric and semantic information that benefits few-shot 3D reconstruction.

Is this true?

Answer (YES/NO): NO